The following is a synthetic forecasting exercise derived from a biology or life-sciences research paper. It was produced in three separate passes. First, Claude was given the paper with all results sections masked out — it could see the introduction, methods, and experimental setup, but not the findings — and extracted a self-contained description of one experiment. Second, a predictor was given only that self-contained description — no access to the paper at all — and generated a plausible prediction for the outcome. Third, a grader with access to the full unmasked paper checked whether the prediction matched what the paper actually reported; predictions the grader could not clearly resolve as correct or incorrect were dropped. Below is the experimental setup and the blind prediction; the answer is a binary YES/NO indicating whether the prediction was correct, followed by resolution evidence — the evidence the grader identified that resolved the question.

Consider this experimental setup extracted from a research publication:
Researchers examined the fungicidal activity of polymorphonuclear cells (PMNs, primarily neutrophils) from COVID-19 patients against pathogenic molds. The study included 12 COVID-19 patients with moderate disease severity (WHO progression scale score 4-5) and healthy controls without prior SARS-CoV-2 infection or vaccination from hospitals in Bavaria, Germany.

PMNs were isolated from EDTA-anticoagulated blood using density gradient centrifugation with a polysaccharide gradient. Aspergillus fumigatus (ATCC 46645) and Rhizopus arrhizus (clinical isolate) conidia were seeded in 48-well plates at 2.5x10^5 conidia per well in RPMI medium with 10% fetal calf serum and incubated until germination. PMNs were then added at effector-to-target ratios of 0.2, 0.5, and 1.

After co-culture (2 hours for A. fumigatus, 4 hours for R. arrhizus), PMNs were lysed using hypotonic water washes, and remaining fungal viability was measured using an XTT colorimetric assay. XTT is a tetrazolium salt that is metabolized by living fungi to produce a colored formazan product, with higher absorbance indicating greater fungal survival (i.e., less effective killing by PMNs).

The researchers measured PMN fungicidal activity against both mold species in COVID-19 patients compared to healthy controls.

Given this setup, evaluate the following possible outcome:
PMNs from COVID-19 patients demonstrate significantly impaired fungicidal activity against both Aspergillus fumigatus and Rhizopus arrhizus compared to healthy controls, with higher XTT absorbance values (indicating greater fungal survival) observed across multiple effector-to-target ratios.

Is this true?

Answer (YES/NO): YES